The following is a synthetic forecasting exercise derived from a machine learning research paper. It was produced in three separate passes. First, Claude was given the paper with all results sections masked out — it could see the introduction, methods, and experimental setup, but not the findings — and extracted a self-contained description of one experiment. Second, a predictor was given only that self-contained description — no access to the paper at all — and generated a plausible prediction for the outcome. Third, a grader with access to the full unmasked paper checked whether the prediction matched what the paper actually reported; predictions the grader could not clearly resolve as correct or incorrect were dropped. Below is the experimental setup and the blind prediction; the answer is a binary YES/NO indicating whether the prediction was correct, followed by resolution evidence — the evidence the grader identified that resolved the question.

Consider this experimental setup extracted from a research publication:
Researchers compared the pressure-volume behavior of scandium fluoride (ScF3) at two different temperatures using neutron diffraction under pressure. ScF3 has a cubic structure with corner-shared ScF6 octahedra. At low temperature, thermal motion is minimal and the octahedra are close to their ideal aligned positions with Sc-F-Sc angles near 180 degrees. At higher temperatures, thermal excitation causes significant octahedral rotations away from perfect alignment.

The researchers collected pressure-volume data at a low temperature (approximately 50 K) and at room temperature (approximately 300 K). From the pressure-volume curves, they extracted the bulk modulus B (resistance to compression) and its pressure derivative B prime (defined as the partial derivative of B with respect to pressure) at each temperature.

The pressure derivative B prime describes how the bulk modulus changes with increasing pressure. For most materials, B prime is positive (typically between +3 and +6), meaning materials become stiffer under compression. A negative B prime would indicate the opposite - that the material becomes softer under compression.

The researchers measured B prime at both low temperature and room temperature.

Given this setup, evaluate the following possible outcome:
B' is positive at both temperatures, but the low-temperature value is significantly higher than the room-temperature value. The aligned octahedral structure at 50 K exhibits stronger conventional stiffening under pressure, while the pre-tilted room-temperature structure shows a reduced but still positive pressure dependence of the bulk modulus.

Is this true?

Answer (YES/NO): NO